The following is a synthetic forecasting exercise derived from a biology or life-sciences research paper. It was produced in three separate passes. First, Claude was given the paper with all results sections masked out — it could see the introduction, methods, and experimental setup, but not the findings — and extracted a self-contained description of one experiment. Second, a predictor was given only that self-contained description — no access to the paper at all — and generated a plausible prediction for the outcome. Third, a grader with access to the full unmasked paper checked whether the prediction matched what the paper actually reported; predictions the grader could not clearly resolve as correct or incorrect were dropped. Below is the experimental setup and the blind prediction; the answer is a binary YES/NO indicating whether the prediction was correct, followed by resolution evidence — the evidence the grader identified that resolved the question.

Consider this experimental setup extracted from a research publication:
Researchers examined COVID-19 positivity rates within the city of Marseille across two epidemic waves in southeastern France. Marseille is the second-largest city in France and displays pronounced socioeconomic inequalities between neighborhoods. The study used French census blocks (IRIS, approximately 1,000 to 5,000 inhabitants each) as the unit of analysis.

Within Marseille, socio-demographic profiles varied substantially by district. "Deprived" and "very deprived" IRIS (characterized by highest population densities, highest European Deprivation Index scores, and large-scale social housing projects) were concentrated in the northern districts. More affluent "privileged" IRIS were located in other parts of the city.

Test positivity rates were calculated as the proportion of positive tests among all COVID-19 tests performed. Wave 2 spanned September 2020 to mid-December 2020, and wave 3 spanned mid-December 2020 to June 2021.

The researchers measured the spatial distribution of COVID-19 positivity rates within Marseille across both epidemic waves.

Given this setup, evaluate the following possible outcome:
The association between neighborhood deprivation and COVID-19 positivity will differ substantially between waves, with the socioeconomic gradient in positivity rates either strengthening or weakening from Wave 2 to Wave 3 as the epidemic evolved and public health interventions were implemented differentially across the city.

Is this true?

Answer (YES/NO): NO